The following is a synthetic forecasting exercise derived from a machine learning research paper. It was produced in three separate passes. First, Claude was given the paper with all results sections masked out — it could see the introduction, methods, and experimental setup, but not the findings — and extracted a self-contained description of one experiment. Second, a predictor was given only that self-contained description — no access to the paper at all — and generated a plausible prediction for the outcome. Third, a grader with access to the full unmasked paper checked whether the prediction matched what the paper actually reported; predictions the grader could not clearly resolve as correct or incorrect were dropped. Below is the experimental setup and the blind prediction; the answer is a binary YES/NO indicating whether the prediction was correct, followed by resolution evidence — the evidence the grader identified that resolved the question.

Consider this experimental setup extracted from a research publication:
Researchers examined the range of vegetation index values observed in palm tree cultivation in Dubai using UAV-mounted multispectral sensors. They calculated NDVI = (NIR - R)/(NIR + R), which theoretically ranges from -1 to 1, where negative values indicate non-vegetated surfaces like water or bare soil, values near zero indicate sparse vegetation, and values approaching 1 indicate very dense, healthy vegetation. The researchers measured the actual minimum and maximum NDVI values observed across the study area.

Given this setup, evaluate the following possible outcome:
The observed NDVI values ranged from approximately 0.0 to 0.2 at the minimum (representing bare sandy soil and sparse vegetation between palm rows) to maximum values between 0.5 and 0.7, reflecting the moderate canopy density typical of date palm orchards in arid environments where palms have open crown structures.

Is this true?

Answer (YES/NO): NO